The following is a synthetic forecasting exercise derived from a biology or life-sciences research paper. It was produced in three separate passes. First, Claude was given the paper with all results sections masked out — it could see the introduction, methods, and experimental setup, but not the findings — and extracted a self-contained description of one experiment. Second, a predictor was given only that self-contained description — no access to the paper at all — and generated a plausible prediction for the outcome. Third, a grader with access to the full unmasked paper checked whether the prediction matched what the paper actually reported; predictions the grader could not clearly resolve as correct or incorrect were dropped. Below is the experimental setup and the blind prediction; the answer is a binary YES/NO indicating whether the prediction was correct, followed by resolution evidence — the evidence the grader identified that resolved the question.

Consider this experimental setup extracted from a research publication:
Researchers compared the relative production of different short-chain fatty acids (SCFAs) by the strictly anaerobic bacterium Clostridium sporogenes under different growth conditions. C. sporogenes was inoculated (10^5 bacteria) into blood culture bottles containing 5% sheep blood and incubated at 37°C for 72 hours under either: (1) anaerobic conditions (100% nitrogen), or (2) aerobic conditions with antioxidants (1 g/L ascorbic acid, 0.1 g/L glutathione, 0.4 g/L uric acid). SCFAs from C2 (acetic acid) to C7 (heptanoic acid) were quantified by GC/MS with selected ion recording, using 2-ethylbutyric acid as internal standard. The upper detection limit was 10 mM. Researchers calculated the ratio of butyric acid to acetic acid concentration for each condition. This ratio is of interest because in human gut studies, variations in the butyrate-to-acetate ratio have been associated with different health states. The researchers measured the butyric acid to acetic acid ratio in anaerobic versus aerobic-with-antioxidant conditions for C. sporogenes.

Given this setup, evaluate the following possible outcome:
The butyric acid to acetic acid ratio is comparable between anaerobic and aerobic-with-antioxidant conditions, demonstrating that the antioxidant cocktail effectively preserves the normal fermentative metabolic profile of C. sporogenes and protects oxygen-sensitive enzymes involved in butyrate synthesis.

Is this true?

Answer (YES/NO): NO